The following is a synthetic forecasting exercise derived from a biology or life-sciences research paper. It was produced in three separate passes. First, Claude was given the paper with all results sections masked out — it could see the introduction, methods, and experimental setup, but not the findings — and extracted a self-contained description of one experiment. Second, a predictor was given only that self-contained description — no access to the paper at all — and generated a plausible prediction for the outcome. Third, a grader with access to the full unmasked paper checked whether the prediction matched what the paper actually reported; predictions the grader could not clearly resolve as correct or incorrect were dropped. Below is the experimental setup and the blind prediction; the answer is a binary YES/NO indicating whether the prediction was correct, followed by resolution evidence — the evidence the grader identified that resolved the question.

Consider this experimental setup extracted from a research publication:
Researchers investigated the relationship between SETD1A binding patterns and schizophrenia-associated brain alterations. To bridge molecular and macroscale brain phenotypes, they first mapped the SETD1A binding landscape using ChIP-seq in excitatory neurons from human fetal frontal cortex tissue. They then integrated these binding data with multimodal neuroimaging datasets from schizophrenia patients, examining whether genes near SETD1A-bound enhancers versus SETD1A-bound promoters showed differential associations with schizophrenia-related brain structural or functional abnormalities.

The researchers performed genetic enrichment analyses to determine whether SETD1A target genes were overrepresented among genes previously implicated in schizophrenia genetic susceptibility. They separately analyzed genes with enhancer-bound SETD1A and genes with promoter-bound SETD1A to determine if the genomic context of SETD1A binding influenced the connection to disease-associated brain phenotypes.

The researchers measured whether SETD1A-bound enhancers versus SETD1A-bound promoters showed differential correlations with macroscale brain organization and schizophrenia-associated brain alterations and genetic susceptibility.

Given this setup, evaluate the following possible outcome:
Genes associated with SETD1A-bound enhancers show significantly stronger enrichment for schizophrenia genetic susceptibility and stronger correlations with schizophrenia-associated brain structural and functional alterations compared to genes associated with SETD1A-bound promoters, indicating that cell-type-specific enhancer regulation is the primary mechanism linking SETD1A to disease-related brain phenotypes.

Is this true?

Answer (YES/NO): YES